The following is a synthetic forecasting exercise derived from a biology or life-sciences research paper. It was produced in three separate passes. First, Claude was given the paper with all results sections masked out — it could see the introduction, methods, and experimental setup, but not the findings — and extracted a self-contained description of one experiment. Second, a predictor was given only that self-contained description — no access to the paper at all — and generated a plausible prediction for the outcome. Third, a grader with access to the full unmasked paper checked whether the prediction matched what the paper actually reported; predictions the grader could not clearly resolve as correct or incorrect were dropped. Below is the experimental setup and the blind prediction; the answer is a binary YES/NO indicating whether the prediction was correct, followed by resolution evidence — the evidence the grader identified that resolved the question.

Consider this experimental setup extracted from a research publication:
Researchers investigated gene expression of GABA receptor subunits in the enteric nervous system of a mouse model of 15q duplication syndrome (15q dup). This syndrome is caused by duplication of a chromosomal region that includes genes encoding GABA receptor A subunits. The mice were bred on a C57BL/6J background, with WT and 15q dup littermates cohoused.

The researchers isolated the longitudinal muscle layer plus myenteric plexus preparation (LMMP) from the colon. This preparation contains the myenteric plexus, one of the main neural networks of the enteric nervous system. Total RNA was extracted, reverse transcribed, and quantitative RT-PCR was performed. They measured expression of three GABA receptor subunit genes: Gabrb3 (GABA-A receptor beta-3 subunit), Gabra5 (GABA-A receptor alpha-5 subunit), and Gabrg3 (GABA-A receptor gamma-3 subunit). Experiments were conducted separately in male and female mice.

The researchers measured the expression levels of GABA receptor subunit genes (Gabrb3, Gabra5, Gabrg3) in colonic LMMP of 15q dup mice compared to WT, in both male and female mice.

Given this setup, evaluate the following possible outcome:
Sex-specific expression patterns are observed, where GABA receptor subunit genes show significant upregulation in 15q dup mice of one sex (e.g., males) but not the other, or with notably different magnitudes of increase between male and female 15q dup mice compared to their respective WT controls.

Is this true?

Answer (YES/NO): NO